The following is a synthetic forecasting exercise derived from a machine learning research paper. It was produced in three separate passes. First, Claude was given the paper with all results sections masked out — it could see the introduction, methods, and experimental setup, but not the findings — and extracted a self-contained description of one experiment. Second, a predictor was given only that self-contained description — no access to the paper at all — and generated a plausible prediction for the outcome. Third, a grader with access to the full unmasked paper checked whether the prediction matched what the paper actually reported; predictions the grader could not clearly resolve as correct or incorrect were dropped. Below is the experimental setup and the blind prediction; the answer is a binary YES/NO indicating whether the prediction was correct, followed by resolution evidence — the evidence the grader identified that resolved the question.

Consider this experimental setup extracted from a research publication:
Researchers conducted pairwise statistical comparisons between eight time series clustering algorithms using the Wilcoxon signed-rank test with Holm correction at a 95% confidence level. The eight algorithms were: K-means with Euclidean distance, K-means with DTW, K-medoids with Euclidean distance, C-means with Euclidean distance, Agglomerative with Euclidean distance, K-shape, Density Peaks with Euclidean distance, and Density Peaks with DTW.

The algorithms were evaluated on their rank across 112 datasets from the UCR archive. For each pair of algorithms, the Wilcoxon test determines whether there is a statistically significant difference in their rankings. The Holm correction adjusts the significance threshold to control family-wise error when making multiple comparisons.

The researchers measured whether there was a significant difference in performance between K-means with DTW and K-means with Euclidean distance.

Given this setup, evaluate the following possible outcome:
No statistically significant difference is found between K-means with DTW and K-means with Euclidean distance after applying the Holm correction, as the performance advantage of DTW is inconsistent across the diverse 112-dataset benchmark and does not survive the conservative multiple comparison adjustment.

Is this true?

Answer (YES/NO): YES